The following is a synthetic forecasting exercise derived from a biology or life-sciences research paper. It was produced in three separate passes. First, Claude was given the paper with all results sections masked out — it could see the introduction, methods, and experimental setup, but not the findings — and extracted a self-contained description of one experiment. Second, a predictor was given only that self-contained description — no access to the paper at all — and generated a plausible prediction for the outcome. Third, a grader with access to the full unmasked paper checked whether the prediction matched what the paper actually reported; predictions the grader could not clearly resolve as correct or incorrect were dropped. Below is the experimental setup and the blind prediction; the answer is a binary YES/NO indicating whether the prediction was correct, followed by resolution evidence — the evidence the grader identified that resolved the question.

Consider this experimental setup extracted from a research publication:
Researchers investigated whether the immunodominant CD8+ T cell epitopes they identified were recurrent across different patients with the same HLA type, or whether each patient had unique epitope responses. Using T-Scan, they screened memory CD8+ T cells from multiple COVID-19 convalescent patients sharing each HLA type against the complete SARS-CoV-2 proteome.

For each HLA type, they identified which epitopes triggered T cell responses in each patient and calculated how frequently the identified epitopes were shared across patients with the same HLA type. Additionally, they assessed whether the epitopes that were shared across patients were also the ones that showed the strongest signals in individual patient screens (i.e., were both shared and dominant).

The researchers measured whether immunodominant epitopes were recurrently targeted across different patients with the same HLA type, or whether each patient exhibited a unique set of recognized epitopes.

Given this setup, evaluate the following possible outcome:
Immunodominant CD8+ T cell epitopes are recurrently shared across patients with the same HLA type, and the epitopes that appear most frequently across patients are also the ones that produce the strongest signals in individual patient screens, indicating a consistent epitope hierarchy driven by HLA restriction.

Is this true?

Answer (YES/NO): YES